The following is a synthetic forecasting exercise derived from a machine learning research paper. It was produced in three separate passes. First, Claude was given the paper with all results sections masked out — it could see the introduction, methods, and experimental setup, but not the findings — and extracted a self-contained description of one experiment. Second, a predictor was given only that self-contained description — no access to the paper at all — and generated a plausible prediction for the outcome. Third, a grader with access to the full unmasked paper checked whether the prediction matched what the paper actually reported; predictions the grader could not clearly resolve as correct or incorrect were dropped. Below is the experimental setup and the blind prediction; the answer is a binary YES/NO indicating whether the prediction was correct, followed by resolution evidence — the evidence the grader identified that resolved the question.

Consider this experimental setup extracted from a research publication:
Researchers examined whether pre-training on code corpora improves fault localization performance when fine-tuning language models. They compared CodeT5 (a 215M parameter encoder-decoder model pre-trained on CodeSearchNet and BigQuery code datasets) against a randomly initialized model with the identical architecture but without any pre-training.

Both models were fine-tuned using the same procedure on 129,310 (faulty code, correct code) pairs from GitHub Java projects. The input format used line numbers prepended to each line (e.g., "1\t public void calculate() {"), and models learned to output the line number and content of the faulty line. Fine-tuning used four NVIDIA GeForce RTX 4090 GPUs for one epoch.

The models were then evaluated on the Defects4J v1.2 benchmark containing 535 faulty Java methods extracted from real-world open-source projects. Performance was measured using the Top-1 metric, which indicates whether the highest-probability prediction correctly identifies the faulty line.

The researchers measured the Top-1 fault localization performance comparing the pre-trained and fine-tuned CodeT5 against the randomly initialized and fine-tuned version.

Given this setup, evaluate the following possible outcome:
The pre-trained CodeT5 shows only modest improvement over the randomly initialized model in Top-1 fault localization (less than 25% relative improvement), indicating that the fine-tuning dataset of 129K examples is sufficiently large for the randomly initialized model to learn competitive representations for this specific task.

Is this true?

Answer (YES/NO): NO